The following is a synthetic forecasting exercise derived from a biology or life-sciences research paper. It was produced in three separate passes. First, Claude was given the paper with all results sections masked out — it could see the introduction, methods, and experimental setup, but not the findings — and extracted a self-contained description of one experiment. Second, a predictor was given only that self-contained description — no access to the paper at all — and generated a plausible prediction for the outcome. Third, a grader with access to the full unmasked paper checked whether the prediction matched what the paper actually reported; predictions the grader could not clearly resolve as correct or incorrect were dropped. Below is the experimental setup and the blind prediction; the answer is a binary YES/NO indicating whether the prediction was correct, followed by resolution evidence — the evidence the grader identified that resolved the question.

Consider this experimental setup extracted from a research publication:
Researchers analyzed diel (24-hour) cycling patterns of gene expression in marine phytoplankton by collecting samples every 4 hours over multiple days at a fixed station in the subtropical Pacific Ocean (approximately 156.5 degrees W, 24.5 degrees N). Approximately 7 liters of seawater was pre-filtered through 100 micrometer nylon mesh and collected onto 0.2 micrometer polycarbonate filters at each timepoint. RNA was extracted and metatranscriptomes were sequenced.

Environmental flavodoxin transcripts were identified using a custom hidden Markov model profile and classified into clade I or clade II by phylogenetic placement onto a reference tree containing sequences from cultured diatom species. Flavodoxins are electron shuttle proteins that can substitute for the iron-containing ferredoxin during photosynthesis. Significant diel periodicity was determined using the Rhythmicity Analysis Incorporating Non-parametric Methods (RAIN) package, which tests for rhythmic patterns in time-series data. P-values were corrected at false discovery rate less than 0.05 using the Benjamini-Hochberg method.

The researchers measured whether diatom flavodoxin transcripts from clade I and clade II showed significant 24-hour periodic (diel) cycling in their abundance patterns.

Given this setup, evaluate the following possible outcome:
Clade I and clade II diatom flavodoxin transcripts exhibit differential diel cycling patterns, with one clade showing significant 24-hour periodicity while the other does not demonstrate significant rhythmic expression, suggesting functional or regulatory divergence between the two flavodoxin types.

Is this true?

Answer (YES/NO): YES